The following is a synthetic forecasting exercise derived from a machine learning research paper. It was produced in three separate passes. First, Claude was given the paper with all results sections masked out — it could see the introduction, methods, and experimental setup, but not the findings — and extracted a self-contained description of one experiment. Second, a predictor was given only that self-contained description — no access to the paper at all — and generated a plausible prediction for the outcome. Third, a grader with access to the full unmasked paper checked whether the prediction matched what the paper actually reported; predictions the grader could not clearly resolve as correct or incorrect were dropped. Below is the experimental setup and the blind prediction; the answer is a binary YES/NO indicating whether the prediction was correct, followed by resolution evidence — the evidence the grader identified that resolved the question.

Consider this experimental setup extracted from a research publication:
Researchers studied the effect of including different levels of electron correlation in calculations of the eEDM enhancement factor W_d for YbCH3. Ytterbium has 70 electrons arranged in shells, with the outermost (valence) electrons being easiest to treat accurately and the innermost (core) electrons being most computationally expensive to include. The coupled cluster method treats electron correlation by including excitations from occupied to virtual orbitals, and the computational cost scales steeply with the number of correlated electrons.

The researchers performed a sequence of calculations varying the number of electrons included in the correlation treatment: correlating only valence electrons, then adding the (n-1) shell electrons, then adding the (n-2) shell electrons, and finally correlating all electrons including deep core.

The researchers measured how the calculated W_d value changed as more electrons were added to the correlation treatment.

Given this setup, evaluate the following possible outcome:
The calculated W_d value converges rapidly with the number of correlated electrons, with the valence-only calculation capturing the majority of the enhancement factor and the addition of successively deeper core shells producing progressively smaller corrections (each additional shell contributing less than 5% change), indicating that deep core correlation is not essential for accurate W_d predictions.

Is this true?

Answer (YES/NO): NO